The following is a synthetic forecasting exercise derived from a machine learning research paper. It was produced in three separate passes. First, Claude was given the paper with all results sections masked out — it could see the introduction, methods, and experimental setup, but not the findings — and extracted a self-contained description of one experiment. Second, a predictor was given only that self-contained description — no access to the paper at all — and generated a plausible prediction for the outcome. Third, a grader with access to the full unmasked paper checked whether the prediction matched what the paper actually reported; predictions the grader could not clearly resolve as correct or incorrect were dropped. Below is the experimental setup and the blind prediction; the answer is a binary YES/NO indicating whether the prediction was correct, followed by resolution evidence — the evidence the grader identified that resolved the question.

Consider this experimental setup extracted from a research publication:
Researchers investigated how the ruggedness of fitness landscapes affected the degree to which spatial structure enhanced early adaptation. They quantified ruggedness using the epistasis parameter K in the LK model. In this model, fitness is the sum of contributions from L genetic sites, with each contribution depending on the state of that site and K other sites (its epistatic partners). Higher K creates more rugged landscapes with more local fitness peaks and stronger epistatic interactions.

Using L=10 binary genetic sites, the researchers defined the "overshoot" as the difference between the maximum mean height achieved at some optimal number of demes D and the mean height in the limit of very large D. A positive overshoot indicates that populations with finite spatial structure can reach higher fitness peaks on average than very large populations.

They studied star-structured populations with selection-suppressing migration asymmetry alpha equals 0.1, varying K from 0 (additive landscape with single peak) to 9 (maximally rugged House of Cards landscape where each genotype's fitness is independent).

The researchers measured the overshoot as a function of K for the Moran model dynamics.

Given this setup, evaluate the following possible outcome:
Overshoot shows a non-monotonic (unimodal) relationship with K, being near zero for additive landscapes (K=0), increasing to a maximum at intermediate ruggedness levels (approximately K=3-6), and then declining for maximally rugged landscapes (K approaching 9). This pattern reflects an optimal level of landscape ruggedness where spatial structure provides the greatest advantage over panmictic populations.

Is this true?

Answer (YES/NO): NO